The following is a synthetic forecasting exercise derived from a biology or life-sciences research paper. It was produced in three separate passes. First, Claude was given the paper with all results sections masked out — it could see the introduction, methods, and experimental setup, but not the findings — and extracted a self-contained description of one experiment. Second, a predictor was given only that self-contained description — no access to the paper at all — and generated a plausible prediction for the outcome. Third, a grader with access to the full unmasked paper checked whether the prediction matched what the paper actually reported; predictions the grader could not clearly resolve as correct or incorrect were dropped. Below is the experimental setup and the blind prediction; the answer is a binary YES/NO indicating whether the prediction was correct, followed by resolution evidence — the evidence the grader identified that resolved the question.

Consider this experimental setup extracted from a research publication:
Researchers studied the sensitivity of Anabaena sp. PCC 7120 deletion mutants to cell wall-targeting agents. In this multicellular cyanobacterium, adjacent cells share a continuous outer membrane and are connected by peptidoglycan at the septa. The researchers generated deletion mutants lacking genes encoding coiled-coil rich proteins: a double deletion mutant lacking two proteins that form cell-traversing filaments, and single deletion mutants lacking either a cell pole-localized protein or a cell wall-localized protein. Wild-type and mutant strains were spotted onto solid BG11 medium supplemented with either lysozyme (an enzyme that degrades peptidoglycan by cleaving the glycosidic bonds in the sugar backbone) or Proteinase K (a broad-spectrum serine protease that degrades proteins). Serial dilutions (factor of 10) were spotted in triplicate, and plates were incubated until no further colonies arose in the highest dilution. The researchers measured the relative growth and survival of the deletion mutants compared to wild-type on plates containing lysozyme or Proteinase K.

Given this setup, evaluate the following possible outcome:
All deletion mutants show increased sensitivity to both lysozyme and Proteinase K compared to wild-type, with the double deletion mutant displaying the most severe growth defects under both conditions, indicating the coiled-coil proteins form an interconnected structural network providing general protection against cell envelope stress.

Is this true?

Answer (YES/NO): NO